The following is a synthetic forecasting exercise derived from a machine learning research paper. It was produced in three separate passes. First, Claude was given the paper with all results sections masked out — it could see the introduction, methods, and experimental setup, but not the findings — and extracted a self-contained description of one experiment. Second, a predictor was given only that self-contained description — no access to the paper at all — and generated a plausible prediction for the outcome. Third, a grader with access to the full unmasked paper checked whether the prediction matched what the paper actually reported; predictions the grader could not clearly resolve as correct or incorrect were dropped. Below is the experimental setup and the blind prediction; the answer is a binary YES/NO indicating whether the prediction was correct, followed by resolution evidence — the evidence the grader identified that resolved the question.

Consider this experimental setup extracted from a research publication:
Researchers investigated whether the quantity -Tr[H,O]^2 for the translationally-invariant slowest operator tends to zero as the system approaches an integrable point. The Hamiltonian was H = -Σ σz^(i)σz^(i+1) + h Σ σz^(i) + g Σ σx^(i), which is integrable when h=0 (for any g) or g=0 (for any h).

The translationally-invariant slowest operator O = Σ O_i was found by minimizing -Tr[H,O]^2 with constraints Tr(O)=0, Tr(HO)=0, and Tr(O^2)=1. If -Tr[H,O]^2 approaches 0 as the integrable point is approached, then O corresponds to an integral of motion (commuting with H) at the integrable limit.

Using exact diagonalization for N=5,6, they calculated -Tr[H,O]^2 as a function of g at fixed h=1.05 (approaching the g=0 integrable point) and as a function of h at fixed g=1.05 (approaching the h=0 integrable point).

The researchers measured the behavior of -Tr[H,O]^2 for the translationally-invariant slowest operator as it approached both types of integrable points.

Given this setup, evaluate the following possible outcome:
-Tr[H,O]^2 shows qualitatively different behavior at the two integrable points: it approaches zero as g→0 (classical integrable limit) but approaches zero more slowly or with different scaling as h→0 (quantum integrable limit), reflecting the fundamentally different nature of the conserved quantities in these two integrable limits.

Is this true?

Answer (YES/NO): NO